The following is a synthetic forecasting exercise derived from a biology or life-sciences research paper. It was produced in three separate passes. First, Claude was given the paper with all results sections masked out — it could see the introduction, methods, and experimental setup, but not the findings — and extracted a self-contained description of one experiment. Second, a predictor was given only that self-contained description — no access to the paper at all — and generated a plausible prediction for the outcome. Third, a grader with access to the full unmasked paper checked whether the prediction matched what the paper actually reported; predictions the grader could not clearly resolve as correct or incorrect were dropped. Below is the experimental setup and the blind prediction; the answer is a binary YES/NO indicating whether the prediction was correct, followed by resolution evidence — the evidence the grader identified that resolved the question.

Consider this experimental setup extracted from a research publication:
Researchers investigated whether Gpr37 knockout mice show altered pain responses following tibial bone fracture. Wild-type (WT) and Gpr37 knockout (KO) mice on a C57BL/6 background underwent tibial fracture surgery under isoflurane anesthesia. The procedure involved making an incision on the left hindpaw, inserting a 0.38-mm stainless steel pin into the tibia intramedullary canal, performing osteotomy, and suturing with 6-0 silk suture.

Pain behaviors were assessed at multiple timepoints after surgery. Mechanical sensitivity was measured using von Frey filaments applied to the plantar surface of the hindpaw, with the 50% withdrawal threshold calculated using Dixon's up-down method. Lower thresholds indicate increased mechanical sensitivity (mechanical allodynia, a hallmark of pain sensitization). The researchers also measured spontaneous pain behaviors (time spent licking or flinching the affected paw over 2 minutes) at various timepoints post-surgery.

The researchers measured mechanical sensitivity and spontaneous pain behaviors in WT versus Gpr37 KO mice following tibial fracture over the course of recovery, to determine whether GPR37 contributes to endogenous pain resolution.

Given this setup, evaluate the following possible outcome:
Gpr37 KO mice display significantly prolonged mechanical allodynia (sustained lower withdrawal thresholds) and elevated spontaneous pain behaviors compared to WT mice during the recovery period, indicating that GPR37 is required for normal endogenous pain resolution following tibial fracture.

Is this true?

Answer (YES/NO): YES